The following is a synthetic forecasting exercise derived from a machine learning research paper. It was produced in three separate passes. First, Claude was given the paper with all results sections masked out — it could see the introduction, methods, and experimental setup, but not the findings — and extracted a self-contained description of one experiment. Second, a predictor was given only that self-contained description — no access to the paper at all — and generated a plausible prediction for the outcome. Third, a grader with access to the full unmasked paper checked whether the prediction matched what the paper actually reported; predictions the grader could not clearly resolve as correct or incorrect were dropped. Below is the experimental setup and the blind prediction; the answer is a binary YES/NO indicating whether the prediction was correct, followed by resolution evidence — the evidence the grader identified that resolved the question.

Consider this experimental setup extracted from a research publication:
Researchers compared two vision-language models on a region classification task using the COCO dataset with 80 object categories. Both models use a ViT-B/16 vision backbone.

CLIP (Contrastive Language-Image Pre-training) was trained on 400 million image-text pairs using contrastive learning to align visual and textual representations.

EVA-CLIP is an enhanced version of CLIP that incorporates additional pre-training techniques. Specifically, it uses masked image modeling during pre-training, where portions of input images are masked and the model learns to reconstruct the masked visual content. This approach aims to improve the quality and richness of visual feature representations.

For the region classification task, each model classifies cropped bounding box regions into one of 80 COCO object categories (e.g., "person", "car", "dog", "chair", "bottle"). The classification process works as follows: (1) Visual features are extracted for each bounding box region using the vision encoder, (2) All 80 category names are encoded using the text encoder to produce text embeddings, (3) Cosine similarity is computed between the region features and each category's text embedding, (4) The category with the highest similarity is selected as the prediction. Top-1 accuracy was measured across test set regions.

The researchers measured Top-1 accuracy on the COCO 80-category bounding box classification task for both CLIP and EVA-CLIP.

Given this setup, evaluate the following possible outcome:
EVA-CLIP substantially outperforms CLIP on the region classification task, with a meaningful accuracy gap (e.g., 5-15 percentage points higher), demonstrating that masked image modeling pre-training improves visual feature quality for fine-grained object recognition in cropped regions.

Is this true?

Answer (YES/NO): NO